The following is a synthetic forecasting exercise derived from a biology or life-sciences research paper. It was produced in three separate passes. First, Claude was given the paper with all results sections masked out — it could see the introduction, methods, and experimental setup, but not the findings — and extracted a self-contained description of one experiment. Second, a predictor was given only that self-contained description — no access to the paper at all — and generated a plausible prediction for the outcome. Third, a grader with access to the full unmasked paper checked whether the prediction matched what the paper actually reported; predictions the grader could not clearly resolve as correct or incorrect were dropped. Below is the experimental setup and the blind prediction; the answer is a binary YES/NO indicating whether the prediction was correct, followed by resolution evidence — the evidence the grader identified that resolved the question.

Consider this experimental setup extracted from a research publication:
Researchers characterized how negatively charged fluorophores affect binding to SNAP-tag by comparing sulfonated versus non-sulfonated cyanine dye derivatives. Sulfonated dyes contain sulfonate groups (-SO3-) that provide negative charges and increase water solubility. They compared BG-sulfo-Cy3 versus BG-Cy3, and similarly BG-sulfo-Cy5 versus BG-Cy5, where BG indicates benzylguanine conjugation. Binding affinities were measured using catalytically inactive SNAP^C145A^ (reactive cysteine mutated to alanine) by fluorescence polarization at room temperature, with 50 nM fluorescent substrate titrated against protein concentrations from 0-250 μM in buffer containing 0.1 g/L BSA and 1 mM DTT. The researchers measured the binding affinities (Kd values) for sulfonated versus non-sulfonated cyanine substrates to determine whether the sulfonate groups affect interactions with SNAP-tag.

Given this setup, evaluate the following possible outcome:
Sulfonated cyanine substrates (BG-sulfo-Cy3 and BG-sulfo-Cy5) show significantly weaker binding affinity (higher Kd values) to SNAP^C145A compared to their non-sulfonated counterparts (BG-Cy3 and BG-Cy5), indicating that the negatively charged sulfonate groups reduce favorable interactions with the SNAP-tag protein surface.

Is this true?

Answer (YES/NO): YES